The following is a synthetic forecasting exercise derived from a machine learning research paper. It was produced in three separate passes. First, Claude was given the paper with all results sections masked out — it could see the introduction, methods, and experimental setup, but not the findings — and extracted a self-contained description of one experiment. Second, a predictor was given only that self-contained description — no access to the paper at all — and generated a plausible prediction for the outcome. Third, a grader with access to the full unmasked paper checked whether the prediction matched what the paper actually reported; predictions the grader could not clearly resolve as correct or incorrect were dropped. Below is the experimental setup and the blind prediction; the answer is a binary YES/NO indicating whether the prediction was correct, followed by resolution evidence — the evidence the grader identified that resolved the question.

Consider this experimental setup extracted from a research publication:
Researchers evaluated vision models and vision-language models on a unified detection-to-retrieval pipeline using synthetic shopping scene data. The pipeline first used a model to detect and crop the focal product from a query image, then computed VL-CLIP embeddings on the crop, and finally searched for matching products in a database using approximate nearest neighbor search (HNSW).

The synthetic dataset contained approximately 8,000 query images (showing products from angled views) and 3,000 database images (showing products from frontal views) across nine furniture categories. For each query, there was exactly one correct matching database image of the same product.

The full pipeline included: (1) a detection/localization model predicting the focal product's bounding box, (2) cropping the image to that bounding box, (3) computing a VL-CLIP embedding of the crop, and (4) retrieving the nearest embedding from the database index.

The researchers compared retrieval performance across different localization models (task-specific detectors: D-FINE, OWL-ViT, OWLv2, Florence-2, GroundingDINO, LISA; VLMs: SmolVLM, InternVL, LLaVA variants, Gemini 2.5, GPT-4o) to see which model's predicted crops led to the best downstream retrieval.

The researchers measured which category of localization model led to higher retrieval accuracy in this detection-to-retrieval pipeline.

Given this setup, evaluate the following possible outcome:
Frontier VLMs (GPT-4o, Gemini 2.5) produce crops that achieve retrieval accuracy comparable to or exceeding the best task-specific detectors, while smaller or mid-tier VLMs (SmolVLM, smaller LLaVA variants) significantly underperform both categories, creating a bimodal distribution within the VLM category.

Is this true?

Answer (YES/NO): NO